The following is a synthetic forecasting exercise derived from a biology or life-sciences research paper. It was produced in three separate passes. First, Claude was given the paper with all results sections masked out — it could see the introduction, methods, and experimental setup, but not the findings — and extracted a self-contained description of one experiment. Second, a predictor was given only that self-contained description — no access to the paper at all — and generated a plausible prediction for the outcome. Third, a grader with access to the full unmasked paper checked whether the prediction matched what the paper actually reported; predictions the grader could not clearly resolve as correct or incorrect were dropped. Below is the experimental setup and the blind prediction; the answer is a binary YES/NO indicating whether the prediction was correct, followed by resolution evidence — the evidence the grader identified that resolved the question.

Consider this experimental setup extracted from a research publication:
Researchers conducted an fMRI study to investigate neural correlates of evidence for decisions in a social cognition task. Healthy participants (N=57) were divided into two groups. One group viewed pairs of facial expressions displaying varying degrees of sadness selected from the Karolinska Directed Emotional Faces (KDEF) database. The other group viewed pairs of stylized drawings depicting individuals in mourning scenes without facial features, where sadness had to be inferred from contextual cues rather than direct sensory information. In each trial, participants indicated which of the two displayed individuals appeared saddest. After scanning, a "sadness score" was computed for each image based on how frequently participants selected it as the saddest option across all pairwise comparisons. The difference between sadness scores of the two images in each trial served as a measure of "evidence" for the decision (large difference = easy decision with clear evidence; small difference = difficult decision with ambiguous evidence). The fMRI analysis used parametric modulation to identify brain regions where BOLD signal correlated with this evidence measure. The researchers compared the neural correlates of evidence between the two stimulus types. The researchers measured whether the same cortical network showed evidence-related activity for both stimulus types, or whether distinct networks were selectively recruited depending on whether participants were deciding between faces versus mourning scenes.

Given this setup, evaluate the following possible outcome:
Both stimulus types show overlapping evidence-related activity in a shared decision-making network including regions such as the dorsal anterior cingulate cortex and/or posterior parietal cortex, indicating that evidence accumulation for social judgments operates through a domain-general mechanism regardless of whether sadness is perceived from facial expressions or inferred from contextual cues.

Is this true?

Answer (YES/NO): NO